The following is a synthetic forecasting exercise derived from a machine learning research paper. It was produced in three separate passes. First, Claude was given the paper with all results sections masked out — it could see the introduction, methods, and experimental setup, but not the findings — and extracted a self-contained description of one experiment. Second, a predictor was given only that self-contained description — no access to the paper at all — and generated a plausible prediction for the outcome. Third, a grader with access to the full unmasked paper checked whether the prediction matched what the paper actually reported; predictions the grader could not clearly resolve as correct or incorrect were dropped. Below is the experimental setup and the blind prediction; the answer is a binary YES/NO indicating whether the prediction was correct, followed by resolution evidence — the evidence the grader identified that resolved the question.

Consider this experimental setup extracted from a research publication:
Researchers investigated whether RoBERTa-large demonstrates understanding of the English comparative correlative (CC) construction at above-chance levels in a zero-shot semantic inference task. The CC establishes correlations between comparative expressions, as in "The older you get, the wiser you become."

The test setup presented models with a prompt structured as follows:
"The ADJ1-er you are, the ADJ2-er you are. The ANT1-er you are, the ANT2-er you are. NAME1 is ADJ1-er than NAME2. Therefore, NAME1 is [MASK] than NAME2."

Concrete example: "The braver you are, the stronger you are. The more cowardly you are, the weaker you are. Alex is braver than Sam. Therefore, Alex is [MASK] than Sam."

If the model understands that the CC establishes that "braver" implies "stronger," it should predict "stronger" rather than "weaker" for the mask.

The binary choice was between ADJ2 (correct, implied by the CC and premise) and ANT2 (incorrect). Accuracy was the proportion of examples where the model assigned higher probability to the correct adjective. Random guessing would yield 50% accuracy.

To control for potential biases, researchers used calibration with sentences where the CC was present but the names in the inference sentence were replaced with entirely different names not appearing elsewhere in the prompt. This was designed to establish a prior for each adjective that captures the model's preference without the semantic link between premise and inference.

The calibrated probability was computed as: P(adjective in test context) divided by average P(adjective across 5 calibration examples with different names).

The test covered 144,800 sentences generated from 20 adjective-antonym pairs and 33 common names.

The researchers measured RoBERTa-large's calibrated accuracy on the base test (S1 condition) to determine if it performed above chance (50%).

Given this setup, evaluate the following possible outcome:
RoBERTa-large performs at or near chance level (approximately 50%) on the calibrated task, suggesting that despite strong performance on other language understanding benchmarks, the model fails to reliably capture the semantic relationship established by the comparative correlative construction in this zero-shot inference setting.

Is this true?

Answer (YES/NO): NO